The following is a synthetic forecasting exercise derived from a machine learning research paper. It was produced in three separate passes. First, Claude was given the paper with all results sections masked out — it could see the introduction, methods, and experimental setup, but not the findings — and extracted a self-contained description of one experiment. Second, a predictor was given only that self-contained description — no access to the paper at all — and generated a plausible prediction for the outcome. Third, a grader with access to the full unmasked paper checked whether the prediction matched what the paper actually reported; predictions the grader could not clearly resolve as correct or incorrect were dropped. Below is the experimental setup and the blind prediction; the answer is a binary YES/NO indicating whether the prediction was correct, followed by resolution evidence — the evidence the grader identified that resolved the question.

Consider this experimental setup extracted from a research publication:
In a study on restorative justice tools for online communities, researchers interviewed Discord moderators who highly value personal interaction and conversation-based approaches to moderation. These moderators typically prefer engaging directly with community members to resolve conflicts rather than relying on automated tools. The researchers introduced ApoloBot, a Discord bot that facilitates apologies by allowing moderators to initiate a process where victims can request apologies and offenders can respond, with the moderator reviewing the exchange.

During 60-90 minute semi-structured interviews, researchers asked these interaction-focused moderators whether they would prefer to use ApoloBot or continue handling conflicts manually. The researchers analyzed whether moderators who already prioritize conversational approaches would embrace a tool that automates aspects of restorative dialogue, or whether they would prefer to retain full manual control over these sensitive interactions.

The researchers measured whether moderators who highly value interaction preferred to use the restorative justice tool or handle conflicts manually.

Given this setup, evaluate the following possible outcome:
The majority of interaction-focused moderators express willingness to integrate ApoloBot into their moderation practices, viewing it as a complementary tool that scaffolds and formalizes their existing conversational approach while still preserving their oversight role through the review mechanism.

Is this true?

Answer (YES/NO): NO